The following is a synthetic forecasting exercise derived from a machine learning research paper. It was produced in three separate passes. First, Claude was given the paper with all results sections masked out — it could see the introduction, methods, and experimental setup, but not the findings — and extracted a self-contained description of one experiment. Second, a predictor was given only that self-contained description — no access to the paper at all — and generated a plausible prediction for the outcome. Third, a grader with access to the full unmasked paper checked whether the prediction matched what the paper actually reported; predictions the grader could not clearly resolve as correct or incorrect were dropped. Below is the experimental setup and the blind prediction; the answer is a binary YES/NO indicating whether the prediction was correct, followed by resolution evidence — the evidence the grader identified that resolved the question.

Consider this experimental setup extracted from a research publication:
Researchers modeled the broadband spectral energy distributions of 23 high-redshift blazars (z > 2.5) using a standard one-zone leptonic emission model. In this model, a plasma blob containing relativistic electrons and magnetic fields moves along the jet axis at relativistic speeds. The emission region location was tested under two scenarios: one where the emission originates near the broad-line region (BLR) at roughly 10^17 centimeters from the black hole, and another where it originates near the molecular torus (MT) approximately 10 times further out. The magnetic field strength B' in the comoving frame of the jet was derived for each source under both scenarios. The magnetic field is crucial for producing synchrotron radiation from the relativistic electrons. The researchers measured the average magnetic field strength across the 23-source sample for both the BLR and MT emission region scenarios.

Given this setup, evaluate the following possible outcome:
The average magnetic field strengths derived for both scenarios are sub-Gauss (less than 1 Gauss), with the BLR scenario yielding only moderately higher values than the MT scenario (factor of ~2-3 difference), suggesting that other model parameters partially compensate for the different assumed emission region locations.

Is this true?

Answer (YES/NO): NO